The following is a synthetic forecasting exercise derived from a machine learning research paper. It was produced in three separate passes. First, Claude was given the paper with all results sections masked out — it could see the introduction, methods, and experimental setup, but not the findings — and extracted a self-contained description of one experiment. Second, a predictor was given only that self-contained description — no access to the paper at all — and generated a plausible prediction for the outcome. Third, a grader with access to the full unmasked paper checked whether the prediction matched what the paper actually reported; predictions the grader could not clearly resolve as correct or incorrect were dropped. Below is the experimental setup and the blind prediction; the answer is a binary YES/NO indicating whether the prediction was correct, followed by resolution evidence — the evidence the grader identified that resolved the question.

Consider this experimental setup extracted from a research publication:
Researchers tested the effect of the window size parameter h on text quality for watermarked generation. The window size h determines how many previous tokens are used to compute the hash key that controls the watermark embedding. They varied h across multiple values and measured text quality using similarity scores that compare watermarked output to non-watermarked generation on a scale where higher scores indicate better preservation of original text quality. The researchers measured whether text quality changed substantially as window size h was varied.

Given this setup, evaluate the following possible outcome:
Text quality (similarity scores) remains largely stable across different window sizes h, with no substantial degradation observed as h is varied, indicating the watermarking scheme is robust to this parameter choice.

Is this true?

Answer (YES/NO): YES